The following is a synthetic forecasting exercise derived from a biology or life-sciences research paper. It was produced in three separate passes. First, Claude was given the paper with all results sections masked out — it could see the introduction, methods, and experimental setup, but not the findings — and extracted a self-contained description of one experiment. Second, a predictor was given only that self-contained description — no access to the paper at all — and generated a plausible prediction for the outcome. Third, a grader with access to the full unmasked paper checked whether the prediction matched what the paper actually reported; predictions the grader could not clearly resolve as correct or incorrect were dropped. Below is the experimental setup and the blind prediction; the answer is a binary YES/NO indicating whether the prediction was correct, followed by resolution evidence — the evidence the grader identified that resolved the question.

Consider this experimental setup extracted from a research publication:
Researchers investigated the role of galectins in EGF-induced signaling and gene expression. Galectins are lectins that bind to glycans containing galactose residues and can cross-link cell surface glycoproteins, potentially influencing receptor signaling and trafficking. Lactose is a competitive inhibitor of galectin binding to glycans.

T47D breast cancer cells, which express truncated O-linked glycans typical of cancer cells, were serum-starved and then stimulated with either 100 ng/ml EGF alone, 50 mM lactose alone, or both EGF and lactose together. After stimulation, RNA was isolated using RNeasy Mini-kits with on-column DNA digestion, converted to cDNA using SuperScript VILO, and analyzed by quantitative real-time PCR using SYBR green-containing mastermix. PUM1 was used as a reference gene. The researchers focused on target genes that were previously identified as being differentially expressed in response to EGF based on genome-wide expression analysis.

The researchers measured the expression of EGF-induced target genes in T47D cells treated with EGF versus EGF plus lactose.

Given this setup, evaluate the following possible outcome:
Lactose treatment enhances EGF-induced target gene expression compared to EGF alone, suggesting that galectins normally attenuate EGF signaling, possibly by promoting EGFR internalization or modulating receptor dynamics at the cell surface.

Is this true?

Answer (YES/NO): NO